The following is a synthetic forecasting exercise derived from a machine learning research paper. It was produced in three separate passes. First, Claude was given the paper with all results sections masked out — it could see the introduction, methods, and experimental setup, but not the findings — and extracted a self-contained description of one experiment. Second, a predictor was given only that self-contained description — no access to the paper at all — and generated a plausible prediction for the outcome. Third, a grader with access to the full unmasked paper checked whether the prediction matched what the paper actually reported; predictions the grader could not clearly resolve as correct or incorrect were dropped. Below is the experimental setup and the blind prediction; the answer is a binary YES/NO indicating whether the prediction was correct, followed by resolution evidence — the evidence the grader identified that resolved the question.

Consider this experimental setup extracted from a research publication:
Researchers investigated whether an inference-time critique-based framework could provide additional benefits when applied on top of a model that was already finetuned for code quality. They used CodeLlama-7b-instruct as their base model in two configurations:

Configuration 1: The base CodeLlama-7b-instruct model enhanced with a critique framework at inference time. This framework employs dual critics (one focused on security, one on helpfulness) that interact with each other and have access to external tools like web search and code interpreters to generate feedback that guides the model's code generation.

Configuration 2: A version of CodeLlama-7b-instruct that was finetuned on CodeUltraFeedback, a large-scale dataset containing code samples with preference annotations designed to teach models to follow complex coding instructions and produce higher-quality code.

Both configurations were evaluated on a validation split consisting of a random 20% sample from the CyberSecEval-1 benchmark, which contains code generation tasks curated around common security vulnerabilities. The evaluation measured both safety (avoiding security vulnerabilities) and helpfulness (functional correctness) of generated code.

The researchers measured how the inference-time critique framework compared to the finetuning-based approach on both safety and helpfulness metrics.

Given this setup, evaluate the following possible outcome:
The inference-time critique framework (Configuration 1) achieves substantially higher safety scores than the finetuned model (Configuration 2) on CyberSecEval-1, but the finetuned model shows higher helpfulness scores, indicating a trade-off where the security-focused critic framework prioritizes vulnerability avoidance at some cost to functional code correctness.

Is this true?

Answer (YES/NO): NO